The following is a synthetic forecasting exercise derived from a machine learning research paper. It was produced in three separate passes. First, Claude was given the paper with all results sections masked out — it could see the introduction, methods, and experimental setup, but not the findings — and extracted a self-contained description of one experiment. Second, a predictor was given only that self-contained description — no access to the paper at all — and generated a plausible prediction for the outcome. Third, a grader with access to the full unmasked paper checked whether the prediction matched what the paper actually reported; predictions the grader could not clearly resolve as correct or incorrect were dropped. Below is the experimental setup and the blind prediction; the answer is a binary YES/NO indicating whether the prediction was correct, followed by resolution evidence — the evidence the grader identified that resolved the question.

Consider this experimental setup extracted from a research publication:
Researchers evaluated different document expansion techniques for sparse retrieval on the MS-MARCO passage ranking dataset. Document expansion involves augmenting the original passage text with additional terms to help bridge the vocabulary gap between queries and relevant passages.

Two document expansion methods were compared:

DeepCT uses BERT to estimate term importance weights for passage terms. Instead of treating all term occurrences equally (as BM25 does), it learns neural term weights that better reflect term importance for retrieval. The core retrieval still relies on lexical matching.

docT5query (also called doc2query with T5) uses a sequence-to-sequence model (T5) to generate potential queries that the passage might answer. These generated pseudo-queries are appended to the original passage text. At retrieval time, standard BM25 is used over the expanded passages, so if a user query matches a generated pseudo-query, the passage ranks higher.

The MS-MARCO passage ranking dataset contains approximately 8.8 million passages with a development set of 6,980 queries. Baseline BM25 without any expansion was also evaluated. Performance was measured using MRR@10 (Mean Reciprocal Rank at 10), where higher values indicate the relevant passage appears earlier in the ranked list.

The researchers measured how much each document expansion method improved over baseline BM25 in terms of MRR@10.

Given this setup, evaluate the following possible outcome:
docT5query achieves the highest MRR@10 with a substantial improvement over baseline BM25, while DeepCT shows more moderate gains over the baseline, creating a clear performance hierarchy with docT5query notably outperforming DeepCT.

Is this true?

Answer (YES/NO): YES